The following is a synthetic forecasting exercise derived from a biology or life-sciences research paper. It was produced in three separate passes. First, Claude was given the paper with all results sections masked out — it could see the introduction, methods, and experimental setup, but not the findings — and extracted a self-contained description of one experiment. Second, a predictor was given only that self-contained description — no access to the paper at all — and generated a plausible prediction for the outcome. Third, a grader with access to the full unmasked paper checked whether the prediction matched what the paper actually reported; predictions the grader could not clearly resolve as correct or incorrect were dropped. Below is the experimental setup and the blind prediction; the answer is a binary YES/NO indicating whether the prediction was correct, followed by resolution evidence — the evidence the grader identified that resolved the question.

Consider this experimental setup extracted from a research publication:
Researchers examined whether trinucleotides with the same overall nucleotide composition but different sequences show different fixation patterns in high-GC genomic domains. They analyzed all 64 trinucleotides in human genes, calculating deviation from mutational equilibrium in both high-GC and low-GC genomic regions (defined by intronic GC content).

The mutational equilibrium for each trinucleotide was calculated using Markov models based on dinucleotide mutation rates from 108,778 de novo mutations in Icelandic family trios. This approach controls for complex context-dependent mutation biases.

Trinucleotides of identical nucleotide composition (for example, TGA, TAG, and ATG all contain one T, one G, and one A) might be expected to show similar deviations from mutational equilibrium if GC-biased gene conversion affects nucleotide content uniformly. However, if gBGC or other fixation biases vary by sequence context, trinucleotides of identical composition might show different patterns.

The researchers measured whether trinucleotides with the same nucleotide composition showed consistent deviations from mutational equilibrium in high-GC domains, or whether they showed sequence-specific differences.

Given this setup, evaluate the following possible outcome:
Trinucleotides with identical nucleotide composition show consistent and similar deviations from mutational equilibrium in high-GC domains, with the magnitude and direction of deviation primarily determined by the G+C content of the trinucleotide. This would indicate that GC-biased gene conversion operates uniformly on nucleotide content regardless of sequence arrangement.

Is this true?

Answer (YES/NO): NO